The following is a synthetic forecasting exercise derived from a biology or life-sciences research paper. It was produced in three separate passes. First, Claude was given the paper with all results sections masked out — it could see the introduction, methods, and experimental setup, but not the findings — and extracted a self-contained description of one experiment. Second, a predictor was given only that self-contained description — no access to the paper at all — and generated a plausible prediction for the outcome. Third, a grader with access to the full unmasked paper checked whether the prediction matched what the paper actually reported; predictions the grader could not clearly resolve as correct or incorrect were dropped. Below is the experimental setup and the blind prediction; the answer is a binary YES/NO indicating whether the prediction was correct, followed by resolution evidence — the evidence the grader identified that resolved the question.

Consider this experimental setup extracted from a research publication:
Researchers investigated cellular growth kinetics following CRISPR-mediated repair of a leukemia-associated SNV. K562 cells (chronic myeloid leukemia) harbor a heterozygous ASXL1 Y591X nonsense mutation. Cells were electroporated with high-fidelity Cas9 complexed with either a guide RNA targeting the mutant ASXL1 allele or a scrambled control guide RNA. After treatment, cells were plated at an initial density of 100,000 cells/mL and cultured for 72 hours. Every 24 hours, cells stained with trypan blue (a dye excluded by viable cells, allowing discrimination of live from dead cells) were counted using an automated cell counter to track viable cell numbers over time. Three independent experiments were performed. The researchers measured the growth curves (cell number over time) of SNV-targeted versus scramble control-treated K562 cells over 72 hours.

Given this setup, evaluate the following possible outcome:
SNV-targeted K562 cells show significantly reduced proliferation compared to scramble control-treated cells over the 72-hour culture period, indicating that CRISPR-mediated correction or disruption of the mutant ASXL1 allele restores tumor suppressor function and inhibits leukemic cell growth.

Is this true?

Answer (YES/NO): YES